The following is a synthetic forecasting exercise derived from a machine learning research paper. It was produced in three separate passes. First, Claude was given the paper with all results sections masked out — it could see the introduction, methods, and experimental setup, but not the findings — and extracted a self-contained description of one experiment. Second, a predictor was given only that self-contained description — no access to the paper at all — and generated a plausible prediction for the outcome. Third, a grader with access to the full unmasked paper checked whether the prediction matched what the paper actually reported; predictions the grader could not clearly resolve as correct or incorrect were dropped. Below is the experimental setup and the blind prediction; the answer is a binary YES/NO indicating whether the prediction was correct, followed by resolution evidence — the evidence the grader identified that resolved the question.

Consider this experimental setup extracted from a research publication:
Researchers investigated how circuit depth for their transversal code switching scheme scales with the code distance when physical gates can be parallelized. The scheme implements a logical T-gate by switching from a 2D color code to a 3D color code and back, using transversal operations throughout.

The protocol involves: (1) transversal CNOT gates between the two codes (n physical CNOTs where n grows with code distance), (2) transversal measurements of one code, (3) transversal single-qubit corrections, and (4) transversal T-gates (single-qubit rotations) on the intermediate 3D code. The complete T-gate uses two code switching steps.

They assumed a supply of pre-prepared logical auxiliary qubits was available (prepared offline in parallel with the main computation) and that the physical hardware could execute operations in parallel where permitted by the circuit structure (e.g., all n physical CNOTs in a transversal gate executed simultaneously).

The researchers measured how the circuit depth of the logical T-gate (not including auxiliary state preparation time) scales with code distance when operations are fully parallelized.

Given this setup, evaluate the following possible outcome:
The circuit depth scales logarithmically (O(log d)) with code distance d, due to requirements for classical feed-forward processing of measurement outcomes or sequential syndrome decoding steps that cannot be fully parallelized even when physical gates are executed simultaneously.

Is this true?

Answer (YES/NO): NO